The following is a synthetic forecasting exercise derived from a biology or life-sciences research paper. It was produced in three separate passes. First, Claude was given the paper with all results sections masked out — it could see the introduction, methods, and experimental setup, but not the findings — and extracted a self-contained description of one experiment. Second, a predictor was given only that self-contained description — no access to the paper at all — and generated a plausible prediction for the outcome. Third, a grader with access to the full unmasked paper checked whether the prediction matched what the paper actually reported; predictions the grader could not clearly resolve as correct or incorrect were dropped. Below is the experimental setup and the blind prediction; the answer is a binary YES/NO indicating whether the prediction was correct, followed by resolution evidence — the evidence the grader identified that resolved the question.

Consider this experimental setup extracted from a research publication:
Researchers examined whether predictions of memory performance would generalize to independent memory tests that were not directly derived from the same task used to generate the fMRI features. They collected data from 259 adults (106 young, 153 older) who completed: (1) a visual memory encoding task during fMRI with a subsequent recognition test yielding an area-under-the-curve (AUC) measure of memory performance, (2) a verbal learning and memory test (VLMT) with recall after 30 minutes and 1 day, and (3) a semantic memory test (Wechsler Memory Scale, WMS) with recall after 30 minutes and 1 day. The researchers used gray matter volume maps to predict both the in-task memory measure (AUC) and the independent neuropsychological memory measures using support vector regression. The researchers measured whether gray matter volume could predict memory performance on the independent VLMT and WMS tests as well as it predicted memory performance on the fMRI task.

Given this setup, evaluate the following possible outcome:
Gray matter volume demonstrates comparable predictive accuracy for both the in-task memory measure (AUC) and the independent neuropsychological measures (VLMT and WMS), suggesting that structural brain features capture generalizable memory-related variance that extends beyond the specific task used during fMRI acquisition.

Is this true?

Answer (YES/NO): NO